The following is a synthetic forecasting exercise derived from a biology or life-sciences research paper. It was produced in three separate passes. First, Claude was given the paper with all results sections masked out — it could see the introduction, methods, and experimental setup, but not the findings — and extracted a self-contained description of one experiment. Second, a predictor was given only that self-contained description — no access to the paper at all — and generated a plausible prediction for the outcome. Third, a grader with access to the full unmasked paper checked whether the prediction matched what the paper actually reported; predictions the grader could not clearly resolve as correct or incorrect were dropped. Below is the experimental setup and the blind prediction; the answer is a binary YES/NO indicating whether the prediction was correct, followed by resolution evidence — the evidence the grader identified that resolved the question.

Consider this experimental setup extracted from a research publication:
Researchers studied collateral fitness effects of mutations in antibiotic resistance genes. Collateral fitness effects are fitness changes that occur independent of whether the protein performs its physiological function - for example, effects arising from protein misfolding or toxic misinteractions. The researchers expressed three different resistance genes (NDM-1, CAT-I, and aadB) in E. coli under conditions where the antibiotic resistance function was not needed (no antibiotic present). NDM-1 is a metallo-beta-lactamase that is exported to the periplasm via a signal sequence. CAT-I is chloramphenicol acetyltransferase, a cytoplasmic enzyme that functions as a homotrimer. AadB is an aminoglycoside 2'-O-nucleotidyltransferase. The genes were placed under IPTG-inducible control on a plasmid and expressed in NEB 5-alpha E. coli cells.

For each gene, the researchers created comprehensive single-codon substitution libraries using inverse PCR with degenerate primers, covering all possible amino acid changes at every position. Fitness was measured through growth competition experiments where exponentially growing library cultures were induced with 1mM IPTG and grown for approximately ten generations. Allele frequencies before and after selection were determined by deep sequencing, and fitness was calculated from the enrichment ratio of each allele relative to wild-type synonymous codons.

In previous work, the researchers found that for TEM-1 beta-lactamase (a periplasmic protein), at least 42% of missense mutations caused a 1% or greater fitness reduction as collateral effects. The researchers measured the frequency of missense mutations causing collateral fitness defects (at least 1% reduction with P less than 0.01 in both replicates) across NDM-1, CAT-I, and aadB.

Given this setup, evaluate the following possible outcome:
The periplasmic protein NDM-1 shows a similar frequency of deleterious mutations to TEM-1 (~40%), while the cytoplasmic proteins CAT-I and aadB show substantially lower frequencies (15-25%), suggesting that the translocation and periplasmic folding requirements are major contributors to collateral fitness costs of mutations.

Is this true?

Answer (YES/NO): NO